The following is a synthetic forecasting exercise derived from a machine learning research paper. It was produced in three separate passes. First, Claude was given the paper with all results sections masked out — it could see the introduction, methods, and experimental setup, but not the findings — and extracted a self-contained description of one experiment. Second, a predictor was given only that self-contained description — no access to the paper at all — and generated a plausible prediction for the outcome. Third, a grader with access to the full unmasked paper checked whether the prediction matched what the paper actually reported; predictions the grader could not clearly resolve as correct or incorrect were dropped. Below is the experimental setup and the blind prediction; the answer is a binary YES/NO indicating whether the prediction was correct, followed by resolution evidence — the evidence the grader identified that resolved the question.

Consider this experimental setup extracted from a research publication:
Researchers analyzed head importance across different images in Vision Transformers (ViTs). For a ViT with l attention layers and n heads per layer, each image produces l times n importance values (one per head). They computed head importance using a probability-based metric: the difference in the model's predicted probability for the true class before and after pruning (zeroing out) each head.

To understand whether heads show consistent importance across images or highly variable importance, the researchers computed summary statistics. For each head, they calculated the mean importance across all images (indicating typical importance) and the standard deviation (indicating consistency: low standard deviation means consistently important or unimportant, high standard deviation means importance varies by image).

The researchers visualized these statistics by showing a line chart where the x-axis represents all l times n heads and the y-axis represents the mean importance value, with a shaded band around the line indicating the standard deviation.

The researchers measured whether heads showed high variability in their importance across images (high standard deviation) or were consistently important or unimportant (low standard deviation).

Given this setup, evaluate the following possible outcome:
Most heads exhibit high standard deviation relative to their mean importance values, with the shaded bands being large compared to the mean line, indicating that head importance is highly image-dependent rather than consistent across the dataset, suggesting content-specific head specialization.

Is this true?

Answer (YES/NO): NO